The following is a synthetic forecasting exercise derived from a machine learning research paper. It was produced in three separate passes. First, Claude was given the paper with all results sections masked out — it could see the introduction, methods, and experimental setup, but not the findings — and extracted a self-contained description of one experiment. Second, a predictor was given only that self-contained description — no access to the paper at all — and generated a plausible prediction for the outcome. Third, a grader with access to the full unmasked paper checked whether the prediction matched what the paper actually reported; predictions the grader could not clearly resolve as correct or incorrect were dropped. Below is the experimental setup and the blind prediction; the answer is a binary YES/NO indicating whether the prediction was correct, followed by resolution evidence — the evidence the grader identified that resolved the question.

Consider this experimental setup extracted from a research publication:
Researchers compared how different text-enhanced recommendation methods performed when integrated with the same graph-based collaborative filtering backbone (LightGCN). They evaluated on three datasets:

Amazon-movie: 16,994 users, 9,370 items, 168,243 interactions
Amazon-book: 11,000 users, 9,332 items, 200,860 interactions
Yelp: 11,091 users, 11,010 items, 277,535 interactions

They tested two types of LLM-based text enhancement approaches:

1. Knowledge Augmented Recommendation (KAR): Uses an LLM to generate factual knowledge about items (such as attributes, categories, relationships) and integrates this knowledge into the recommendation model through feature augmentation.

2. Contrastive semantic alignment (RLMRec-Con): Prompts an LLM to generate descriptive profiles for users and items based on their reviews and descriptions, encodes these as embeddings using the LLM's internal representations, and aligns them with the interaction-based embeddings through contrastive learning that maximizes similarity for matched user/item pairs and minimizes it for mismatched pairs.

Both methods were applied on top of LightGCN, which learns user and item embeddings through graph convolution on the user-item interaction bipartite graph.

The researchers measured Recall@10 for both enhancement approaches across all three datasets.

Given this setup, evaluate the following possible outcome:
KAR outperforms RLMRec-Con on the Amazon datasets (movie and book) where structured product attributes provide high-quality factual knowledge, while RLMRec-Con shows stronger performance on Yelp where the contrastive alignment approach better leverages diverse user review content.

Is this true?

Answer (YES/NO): NO